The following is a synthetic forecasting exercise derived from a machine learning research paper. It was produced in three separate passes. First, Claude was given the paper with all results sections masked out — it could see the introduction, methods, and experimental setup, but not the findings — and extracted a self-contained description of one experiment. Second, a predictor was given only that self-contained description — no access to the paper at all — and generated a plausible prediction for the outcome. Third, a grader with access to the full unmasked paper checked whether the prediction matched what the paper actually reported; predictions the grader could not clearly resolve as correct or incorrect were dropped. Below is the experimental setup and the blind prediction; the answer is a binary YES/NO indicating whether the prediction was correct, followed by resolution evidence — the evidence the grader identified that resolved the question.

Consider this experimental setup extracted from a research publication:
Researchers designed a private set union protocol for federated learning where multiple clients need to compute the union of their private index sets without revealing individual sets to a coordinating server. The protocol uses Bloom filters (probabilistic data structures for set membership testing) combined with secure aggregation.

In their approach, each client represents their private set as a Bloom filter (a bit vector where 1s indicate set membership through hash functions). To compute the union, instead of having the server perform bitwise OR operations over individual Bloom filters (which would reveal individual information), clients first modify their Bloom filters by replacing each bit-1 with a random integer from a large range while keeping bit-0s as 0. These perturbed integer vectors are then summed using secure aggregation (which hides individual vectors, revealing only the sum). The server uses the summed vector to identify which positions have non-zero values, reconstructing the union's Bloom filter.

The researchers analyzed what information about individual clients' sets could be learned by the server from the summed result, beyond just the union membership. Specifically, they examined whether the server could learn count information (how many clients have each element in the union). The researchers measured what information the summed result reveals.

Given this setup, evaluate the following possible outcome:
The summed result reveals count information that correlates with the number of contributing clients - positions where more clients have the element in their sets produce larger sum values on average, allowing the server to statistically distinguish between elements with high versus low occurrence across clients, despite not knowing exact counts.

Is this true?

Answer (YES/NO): NO